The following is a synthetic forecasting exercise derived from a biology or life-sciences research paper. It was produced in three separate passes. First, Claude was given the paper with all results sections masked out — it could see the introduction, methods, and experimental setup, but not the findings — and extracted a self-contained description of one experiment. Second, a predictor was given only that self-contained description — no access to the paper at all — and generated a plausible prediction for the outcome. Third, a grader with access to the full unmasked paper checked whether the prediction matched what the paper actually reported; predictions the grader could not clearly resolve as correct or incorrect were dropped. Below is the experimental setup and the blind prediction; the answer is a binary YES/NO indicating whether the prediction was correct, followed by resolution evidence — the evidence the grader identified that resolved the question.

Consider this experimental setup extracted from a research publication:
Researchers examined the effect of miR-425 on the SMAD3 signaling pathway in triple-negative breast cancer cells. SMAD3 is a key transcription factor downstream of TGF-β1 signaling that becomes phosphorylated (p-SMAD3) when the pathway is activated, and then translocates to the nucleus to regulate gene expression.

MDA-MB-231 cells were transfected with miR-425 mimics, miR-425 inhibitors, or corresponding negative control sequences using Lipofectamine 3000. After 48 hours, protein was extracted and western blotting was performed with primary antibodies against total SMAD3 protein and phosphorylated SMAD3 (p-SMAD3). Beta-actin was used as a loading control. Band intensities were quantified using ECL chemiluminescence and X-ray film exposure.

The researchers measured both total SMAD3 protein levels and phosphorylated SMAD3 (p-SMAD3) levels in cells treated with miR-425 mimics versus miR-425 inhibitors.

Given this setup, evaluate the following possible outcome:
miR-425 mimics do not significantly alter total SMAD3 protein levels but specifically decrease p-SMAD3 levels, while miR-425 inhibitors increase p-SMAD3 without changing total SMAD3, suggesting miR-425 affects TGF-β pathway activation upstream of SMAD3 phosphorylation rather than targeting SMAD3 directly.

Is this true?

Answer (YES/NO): NO